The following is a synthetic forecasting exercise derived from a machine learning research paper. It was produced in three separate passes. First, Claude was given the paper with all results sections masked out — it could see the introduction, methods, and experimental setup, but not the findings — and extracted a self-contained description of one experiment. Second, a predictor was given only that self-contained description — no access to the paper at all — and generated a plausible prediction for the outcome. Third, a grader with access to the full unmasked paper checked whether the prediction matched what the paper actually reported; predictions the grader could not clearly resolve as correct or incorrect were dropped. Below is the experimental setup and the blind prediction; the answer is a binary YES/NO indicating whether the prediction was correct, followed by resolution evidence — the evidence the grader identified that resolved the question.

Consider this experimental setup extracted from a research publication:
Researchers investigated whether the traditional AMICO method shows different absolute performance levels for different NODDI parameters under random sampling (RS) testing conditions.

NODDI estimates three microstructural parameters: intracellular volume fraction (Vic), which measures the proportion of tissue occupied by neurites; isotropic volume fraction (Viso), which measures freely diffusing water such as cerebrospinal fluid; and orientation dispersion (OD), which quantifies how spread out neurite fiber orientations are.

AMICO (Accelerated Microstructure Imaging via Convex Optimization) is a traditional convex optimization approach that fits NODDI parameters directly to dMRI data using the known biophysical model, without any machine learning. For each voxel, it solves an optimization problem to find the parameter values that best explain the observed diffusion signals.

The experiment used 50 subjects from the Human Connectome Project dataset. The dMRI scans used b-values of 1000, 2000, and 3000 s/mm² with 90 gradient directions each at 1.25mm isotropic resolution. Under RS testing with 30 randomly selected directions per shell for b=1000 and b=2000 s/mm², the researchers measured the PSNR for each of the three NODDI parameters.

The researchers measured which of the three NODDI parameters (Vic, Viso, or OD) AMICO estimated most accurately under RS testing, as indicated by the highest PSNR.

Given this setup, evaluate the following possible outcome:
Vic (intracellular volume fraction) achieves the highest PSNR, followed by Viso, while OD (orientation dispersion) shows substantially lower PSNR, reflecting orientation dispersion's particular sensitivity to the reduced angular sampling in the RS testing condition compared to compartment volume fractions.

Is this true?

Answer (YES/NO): NO